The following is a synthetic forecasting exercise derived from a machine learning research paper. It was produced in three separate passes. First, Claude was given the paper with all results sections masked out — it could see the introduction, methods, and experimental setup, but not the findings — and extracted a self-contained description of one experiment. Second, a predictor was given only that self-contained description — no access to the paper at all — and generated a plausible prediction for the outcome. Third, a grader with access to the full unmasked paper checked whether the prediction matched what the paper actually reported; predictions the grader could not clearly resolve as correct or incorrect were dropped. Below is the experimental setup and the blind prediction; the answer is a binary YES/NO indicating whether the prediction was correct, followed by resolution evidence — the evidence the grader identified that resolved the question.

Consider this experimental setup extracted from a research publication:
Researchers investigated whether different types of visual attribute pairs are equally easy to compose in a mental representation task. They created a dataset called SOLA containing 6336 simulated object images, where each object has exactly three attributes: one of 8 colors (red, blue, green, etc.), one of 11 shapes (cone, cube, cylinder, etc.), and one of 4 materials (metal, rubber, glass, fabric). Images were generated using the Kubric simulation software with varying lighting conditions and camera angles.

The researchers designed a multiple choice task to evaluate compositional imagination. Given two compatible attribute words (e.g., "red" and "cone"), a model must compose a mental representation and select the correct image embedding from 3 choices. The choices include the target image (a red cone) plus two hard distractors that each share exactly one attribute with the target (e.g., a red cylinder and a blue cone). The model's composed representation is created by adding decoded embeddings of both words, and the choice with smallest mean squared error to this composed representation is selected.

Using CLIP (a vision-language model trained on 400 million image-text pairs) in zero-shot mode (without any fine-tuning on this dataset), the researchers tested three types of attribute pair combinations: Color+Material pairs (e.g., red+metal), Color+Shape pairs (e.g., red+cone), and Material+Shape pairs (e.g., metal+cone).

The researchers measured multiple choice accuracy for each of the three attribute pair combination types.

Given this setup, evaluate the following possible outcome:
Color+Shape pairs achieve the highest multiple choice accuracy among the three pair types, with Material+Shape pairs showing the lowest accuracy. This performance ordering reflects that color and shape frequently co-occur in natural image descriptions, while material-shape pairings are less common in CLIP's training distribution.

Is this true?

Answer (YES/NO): YES